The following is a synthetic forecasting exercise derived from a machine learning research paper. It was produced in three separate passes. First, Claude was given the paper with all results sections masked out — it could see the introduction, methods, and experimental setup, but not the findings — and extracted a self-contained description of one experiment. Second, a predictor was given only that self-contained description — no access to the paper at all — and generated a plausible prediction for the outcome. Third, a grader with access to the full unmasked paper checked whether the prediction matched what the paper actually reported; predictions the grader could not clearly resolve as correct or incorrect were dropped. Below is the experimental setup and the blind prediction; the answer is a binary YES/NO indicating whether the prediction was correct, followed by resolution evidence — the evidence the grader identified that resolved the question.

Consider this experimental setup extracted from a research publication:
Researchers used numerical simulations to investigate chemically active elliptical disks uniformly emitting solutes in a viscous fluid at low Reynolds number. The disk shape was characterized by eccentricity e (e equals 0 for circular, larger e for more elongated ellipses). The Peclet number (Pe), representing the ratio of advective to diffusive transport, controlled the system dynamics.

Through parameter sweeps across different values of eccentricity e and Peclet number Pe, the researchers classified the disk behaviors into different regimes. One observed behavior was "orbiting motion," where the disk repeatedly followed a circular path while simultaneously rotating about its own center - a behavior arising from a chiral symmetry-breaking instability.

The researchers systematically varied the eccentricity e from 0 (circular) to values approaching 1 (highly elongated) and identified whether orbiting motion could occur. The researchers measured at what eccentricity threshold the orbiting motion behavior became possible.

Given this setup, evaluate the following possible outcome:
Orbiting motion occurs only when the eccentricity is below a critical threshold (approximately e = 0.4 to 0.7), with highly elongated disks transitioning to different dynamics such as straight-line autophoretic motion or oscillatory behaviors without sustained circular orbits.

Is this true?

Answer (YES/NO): NO